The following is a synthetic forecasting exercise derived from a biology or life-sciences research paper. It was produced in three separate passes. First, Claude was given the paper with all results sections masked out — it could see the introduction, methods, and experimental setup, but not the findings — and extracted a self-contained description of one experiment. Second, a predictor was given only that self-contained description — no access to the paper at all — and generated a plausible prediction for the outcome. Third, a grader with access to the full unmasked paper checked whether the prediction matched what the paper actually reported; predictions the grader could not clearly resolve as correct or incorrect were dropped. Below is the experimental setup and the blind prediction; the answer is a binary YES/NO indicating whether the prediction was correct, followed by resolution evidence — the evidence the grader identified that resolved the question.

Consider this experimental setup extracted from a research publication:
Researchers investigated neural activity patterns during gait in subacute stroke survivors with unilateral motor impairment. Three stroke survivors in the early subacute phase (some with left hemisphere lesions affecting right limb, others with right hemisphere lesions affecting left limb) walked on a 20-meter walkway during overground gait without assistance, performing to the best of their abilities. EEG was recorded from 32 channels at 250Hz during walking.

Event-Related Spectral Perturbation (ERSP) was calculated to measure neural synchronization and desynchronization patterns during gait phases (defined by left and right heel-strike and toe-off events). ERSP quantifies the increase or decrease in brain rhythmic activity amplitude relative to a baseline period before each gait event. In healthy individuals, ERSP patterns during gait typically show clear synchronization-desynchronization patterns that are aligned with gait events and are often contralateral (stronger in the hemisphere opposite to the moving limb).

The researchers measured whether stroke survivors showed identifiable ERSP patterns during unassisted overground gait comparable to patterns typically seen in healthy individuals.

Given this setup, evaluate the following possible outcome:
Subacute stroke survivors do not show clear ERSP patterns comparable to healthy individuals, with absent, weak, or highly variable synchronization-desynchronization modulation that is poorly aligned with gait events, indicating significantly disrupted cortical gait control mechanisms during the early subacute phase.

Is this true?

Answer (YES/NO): YES